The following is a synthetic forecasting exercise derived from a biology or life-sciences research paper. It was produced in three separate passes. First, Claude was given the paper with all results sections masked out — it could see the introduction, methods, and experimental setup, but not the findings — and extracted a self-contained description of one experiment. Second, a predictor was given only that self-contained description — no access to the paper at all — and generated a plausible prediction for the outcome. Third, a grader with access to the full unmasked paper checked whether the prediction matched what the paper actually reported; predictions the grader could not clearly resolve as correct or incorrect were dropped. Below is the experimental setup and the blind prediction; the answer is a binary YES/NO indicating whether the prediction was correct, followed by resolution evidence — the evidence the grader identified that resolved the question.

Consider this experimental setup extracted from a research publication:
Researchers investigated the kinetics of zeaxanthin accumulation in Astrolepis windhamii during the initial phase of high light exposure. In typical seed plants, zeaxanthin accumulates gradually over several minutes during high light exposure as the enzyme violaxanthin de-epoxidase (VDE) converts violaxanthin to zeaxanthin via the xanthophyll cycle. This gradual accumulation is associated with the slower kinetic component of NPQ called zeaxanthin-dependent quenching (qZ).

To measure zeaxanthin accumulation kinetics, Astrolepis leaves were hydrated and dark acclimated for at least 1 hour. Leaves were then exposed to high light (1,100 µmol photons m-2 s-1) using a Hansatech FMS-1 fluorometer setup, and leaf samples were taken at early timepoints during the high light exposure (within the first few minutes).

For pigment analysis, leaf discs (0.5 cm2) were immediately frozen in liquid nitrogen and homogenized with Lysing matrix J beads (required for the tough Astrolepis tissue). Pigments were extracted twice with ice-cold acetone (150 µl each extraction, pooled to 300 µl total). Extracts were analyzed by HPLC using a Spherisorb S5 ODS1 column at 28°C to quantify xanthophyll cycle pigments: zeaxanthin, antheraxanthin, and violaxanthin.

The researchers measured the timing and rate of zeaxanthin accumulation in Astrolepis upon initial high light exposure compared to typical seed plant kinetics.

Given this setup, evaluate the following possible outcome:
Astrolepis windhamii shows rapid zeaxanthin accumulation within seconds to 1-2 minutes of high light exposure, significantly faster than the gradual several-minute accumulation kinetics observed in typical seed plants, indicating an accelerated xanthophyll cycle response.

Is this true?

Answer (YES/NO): YES